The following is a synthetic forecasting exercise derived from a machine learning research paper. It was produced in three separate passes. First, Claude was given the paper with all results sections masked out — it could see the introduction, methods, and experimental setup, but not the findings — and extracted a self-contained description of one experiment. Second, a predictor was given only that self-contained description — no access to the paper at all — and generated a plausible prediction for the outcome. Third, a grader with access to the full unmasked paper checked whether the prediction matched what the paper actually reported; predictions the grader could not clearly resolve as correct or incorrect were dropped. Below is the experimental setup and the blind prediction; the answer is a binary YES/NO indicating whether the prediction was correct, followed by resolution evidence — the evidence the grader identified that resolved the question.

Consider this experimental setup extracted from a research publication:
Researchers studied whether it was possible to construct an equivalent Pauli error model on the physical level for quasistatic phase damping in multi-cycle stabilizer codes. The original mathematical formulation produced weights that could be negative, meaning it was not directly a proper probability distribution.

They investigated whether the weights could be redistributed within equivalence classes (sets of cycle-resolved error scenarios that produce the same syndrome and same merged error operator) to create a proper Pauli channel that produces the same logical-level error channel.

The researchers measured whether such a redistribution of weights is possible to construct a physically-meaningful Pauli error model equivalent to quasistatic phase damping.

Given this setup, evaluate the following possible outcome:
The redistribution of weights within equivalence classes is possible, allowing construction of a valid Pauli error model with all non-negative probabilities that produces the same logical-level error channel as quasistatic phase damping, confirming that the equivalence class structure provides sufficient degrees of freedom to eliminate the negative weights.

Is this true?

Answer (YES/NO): YES